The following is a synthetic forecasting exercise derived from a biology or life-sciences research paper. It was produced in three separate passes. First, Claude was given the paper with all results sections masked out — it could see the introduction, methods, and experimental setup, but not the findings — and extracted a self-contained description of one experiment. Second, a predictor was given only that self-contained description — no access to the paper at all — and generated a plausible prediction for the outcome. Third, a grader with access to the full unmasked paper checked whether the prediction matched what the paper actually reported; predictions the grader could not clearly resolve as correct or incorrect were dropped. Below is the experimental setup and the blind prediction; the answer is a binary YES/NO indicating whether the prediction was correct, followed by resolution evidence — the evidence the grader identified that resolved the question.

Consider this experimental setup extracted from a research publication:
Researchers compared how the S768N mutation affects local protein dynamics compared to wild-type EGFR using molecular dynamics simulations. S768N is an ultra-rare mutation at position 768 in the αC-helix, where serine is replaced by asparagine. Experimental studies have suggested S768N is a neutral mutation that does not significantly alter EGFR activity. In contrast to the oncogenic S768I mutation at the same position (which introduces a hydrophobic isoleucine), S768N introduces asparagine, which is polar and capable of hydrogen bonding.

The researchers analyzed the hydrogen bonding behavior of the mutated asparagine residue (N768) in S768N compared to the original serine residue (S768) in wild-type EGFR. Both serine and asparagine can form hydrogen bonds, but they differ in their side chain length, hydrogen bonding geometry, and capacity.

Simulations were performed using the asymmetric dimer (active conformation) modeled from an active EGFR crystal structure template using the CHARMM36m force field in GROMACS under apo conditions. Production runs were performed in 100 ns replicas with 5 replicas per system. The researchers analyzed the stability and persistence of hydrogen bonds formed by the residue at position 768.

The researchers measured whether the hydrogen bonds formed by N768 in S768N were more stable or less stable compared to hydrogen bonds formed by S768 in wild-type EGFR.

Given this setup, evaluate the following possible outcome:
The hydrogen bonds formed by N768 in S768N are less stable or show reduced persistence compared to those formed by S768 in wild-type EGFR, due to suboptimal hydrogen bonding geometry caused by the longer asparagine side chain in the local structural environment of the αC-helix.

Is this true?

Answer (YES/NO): YES